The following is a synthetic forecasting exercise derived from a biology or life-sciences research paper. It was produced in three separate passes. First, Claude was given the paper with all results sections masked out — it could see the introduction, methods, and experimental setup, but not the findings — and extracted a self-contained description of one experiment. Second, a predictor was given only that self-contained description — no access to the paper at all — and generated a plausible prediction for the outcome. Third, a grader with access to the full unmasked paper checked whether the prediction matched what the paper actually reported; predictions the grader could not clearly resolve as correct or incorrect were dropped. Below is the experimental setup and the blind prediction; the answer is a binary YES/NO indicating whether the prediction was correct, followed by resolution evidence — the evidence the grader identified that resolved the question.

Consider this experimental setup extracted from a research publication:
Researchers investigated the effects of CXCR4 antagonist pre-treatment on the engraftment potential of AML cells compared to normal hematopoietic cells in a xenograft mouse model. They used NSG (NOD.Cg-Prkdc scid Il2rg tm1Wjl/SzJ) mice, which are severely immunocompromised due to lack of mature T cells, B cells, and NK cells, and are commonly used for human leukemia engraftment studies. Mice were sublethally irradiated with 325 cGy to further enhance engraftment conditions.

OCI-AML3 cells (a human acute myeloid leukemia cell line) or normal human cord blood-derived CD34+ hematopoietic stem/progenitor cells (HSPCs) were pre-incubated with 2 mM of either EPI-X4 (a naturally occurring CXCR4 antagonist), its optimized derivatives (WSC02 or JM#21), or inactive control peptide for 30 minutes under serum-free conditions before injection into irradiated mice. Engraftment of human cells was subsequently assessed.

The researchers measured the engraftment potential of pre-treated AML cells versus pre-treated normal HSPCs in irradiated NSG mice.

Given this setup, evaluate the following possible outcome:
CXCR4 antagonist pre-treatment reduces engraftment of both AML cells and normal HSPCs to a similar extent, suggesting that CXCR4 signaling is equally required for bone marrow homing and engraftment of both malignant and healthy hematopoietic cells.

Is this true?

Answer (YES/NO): NO